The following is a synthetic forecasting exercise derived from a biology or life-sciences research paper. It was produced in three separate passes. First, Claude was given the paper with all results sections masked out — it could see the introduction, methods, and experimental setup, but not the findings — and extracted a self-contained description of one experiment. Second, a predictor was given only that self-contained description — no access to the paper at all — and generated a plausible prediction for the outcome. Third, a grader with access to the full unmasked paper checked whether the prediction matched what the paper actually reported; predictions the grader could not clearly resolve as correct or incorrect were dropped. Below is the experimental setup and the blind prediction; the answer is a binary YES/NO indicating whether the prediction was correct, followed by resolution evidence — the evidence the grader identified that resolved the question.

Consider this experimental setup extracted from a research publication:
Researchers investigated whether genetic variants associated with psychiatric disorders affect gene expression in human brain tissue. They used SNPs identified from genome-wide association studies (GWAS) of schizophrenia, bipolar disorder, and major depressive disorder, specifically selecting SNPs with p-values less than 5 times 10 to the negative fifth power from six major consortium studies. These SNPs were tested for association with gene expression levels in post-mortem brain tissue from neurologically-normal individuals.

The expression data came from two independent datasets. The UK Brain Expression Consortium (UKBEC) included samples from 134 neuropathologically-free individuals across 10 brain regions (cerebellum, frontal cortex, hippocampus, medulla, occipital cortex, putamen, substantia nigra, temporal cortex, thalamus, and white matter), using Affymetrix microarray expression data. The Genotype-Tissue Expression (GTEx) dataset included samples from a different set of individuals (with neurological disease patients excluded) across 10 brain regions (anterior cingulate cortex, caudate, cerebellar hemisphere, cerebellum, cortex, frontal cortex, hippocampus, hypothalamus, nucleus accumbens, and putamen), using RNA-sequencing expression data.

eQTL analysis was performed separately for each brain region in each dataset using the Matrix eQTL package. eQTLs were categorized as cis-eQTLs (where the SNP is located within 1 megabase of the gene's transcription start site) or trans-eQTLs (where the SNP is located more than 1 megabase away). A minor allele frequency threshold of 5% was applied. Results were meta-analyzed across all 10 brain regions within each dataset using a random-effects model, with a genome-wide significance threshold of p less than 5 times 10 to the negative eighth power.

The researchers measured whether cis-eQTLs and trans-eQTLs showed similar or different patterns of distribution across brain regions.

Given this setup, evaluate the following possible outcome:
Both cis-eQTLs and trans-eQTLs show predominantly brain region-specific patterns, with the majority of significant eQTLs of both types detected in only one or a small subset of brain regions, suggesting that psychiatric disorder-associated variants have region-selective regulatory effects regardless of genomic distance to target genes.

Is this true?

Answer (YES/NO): NO